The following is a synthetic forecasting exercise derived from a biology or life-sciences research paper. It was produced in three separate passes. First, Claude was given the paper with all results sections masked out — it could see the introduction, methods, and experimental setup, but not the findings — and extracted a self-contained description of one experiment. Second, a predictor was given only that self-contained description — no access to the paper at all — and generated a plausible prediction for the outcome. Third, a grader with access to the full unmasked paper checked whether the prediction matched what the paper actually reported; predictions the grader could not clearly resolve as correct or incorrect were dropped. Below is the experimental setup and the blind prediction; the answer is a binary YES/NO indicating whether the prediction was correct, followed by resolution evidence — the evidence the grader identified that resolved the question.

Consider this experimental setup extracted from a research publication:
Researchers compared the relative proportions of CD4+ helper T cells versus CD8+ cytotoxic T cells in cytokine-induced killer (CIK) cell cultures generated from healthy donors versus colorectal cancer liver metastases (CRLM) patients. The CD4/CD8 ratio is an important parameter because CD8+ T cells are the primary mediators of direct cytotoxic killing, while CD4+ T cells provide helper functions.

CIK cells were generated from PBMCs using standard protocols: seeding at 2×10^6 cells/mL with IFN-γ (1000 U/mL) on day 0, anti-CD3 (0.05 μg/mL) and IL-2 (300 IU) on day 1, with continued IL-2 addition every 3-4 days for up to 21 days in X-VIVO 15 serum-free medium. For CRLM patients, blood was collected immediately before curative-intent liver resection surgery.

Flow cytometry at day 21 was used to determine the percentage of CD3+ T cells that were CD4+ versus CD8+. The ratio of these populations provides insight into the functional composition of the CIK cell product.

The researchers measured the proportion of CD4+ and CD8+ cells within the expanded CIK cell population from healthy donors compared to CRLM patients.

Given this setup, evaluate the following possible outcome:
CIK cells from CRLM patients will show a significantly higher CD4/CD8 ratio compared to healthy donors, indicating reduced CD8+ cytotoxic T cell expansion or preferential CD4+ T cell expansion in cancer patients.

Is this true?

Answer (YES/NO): NO